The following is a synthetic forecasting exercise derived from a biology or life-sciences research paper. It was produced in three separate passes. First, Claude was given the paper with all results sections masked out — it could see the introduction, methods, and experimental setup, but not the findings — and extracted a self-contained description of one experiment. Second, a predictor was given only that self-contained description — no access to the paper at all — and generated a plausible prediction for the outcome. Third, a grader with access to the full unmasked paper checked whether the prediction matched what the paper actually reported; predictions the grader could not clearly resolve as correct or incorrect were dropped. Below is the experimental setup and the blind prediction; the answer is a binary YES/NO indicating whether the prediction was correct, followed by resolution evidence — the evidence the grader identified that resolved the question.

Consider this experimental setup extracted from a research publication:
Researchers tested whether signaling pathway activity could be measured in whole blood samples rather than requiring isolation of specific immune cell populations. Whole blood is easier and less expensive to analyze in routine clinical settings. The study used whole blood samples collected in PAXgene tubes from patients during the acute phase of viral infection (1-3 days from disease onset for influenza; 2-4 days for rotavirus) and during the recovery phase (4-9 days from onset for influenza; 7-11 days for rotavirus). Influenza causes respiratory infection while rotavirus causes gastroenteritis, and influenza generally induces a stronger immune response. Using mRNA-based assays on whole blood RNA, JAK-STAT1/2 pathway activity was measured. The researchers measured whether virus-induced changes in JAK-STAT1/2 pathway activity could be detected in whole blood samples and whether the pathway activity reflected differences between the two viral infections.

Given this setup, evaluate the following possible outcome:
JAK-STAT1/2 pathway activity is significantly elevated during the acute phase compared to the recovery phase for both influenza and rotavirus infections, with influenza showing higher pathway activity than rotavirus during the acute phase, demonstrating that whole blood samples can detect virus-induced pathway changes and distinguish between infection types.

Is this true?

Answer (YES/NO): YES